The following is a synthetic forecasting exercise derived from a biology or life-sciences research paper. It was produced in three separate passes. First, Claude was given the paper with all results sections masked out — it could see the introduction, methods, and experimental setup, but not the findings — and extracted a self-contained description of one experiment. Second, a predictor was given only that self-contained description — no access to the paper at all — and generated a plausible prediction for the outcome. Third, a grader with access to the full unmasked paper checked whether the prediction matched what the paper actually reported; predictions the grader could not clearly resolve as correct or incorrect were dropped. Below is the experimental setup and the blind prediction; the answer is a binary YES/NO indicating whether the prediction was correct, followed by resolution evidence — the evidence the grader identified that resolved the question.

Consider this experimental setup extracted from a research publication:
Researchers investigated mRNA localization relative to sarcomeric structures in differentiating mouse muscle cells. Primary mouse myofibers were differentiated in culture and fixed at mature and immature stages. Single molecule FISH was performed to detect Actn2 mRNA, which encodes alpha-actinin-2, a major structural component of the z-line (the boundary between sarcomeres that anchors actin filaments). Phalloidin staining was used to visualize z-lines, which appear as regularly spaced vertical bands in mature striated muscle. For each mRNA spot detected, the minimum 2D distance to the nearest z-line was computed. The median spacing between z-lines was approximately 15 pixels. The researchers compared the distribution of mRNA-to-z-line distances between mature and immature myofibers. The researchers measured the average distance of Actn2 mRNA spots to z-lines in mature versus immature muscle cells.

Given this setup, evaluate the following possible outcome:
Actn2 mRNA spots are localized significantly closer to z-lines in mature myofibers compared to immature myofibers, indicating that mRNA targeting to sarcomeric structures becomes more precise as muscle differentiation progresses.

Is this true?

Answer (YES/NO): NO